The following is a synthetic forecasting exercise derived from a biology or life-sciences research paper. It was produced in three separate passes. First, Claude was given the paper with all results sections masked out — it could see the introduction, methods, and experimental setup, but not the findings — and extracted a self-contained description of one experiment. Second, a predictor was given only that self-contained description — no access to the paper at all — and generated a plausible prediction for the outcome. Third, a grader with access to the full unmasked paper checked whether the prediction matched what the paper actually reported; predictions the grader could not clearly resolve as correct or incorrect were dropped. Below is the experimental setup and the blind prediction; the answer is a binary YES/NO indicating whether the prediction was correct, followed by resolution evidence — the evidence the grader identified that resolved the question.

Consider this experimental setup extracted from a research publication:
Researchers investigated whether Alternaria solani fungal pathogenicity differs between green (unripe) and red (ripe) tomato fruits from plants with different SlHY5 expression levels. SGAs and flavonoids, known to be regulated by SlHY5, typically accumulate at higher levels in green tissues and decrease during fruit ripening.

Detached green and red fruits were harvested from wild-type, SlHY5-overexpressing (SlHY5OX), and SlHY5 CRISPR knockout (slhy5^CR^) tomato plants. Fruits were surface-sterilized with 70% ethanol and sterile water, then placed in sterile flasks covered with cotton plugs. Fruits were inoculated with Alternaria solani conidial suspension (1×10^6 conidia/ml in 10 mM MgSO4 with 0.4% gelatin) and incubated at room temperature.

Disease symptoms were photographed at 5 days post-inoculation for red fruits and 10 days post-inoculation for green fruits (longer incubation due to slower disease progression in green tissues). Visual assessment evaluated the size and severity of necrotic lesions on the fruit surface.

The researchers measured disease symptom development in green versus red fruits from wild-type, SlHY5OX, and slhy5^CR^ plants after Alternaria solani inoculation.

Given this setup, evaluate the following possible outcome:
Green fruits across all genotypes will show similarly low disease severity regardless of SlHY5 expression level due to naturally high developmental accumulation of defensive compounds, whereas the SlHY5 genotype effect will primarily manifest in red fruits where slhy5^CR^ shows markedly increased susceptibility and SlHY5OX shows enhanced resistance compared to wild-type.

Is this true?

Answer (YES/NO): NO